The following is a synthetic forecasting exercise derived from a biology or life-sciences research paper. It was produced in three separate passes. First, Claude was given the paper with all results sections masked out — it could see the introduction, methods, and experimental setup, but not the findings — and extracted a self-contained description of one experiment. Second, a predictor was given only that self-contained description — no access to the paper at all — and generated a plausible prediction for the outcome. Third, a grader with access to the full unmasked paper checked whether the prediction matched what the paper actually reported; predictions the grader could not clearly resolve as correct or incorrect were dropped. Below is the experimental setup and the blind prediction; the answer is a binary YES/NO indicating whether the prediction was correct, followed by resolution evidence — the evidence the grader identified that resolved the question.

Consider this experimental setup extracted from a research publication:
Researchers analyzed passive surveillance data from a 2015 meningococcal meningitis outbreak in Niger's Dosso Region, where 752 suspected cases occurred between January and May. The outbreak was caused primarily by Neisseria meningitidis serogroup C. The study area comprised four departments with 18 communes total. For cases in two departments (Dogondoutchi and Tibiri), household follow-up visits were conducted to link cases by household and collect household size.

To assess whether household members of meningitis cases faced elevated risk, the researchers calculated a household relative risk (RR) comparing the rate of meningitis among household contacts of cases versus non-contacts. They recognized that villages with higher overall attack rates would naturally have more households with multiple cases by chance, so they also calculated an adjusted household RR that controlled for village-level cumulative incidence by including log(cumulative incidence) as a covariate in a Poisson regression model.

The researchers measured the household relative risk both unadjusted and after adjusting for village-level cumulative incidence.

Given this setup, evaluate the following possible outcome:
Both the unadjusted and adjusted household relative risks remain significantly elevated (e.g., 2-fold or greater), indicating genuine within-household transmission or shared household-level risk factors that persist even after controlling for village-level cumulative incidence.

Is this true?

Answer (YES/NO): NO